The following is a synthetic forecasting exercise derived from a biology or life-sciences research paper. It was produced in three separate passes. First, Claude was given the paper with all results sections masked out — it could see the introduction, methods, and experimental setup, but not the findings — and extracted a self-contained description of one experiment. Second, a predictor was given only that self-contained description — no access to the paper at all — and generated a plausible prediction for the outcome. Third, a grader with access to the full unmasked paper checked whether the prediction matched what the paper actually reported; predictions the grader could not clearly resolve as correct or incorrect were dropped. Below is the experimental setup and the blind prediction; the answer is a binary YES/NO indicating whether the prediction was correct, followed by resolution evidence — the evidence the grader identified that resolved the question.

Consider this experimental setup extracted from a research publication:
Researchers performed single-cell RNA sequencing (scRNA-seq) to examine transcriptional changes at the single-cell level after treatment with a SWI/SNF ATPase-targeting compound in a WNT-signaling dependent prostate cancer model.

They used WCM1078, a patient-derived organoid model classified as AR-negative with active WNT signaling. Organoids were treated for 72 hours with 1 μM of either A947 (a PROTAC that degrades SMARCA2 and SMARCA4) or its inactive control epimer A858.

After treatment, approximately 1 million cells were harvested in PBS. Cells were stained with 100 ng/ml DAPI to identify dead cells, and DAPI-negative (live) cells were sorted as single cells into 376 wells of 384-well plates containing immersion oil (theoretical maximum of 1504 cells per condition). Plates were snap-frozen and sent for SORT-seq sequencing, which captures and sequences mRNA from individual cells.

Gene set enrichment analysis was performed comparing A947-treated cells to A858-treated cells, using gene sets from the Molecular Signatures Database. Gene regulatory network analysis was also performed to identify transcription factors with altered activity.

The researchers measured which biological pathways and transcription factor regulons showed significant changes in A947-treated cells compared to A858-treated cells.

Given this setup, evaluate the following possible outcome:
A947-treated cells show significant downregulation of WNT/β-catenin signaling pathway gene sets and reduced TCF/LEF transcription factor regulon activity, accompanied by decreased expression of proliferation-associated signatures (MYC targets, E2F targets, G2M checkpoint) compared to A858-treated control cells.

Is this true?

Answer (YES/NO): NO